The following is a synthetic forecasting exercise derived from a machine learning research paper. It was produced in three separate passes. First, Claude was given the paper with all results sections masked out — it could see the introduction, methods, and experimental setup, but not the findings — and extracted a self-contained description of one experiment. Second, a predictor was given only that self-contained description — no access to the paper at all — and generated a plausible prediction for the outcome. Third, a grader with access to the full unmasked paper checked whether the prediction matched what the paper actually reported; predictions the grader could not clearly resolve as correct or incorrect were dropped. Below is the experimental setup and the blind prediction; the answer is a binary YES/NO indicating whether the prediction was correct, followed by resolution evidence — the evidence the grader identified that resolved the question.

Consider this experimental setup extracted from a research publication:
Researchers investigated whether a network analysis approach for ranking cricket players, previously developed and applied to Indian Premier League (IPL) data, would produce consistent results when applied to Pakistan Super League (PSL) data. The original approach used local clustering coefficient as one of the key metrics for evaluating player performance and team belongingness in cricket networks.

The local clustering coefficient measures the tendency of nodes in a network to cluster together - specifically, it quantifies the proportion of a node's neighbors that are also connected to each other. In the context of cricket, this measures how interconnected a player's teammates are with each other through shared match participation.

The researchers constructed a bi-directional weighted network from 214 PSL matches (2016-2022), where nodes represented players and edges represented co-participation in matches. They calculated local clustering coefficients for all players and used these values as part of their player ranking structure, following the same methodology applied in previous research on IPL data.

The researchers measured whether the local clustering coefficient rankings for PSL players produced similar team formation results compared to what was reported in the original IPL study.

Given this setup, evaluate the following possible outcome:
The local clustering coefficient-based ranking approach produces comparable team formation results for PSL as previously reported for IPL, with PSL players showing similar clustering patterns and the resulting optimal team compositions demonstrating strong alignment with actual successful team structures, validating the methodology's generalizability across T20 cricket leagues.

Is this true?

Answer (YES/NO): NO